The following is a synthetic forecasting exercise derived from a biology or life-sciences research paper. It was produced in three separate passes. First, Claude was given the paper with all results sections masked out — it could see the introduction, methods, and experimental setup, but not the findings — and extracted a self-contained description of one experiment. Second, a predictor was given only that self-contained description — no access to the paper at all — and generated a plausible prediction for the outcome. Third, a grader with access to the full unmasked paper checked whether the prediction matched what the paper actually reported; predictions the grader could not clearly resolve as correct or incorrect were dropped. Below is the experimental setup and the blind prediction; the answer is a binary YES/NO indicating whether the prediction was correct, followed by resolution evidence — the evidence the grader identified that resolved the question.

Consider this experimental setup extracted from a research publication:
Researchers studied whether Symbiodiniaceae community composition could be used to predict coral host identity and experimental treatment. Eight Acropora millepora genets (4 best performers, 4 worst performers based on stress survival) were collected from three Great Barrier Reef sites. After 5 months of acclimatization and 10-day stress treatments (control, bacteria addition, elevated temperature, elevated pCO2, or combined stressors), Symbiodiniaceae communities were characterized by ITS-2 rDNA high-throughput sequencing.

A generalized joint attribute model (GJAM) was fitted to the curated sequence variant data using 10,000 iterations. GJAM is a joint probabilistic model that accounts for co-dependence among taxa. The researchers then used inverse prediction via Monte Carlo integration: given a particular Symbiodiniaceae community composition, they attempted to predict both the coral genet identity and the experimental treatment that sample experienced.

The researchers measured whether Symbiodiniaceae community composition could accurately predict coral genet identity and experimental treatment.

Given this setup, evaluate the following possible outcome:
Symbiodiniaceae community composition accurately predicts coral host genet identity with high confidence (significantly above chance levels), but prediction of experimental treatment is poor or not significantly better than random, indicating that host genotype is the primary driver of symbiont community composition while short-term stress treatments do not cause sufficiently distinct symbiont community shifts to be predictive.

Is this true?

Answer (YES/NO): YES